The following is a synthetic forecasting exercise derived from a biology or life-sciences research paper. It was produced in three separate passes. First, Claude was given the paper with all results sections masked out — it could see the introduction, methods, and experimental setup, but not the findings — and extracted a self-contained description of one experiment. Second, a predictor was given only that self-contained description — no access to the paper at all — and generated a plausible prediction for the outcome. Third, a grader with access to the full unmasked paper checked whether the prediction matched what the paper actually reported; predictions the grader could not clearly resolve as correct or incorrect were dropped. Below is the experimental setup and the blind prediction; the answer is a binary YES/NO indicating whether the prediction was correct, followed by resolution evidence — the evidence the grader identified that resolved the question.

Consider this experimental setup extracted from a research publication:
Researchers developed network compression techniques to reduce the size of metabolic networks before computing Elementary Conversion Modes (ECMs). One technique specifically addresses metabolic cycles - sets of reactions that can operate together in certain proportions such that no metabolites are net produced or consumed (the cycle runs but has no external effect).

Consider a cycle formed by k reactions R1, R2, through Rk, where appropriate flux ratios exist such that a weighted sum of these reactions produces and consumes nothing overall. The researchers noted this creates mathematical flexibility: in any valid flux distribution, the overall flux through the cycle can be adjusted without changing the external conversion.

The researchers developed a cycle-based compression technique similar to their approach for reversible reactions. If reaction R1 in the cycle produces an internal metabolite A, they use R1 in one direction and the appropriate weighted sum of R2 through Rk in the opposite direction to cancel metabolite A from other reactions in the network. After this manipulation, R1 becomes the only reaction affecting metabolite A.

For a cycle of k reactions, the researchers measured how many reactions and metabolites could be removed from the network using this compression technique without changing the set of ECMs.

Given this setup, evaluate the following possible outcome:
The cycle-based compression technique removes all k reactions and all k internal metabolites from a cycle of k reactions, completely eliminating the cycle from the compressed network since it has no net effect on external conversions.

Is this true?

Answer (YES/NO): NO